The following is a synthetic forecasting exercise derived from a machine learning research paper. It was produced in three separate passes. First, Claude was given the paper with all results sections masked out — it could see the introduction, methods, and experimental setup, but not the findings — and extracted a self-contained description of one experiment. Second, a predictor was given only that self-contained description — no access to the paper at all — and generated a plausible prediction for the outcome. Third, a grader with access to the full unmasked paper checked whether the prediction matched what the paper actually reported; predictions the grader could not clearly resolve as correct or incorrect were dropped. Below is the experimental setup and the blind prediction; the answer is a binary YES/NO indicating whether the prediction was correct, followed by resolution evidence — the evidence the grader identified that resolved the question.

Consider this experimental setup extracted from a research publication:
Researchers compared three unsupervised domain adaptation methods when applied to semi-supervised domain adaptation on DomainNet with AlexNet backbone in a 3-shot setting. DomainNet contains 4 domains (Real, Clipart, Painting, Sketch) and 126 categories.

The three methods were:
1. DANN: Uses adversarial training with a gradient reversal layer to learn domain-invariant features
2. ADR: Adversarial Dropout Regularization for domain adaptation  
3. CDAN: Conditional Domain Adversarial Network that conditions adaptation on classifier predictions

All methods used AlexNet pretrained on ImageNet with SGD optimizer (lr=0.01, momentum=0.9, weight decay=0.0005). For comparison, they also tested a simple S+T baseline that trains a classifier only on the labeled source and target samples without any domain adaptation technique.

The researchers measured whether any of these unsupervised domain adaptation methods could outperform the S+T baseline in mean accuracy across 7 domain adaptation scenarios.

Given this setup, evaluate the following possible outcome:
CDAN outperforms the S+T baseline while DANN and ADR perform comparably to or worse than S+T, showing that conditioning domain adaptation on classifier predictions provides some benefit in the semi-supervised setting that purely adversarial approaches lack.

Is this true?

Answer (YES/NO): NO